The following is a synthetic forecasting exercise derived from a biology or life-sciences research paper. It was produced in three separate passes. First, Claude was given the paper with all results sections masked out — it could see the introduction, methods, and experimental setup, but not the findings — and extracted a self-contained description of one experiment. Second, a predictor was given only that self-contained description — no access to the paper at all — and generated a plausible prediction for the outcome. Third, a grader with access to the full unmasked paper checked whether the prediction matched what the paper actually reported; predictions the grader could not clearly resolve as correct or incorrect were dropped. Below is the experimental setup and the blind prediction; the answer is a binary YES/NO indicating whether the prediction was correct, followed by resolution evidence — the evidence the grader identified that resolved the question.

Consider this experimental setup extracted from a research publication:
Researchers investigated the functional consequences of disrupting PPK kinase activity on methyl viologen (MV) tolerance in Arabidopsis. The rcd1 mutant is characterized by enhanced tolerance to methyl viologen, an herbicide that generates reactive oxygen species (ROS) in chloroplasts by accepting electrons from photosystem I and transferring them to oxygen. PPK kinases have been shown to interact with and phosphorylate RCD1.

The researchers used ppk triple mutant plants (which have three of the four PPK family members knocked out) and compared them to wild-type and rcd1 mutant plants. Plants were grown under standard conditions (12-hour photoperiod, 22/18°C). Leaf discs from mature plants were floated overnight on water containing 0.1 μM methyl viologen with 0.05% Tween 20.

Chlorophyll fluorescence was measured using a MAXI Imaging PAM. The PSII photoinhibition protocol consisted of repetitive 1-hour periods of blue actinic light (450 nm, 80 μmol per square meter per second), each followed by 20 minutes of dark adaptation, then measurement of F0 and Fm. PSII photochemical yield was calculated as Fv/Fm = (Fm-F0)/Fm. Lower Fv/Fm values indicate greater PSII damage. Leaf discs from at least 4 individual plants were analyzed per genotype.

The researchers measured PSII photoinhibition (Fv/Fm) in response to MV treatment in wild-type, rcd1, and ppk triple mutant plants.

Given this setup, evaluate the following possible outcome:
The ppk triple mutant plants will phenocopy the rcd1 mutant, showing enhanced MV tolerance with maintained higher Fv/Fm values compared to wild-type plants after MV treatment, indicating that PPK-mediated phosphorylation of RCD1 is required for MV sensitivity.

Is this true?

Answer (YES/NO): NO